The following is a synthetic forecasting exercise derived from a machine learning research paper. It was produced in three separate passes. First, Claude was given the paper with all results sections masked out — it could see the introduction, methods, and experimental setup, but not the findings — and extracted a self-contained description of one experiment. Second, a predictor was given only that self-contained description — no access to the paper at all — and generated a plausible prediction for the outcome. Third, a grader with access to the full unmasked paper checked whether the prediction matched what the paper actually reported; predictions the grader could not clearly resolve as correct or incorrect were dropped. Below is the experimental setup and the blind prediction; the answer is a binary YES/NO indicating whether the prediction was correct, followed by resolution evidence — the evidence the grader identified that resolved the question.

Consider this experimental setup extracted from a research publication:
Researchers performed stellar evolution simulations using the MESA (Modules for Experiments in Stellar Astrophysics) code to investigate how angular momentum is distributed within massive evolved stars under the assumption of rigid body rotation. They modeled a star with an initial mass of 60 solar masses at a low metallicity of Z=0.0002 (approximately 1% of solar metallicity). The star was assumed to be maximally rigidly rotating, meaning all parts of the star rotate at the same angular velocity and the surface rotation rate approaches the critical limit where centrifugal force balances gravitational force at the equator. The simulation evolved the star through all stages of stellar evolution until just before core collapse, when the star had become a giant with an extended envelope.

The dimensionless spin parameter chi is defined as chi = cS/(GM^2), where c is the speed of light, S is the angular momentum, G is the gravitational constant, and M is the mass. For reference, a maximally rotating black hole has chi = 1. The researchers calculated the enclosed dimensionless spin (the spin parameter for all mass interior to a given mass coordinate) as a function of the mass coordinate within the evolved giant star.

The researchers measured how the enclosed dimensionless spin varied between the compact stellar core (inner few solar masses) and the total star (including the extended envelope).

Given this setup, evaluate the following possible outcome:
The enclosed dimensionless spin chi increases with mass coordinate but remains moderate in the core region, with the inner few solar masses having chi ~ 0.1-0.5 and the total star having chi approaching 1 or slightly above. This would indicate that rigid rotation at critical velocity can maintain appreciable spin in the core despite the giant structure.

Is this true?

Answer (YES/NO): NO